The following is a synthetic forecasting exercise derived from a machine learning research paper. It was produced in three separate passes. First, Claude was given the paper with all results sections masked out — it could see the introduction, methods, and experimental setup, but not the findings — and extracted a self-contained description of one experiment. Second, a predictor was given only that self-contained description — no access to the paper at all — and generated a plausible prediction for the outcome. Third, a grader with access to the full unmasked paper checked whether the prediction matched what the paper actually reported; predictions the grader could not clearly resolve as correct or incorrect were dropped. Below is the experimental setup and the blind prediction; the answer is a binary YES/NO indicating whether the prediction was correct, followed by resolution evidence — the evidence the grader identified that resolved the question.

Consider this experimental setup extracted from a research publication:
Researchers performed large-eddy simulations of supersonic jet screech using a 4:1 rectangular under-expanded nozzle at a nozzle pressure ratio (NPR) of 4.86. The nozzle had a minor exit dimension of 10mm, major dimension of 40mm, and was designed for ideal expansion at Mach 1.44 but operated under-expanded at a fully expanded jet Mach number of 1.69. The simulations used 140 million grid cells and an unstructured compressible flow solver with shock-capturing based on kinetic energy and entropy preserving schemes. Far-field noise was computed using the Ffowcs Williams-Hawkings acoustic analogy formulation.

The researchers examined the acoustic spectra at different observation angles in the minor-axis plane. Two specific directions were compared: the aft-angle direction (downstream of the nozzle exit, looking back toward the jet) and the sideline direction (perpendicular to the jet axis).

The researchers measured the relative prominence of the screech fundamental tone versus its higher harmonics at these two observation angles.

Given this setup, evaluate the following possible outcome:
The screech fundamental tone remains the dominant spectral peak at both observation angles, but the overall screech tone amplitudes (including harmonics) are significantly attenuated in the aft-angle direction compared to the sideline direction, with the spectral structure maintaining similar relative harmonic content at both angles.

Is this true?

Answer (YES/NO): NO